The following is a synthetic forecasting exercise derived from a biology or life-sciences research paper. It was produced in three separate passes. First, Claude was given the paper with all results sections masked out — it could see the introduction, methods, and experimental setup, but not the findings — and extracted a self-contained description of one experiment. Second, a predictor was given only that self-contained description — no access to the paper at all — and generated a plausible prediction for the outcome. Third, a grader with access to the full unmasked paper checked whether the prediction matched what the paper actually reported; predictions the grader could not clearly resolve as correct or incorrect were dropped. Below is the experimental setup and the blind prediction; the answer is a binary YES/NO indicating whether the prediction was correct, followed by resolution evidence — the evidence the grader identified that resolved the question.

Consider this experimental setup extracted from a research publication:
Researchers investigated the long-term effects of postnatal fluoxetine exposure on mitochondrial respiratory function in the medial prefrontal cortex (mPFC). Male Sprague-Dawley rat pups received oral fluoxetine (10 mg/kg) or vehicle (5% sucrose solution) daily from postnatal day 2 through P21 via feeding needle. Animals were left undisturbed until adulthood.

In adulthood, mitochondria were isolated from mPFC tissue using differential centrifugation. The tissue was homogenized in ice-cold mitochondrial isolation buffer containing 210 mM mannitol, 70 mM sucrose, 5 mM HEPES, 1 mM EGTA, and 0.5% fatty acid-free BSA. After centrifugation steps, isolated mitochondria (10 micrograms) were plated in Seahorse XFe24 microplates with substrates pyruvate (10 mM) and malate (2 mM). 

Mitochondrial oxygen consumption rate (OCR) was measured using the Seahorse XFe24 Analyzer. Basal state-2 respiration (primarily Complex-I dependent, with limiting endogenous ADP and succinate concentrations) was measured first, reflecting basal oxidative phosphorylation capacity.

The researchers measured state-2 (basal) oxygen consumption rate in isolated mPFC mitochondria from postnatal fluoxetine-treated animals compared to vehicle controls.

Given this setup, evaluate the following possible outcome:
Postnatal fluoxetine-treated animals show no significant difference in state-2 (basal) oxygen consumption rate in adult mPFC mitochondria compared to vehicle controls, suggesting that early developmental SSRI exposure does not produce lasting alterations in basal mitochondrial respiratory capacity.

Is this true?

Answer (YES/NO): NO